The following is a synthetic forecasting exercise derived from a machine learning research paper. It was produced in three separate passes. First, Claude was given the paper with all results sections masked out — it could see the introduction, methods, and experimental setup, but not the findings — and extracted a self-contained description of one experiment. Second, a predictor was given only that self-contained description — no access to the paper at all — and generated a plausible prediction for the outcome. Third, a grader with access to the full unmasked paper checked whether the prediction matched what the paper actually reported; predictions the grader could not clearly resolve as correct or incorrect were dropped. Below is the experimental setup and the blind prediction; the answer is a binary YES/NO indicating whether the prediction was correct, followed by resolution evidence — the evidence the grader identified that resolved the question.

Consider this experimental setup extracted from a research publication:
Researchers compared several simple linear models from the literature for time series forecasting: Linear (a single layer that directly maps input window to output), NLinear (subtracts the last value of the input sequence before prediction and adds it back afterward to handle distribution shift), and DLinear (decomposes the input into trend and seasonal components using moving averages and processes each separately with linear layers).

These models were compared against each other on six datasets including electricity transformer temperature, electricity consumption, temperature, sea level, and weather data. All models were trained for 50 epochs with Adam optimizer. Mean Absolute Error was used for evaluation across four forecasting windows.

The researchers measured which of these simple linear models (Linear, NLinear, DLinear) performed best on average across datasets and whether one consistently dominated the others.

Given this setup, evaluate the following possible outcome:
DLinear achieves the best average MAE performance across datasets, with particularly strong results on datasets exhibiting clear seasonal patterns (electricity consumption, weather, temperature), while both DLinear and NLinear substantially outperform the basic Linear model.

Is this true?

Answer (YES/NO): NO